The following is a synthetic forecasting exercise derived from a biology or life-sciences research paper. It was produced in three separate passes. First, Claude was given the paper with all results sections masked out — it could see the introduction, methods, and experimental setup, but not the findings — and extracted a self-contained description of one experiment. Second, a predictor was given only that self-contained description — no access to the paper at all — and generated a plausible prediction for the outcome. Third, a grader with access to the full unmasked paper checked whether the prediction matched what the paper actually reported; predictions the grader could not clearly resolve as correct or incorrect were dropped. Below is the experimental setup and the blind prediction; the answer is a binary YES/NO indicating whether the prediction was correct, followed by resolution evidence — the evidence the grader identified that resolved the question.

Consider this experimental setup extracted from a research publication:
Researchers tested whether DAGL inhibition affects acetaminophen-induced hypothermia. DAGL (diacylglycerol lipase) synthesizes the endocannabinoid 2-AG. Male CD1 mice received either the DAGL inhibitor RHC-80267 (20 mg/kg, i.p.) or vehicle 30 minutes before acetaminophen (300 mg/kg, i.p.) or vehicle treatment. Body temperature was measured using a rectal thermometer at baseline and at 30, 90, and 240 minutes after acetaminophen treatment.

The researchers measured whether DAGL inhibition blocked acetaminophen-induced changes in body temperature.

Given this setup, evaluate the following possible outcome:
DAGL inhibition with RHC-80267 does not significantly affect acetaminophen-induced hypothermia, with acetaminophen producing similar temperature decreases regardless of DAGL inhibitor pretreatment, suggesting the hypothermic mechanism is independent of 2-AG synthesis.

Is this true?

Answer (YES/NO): YES